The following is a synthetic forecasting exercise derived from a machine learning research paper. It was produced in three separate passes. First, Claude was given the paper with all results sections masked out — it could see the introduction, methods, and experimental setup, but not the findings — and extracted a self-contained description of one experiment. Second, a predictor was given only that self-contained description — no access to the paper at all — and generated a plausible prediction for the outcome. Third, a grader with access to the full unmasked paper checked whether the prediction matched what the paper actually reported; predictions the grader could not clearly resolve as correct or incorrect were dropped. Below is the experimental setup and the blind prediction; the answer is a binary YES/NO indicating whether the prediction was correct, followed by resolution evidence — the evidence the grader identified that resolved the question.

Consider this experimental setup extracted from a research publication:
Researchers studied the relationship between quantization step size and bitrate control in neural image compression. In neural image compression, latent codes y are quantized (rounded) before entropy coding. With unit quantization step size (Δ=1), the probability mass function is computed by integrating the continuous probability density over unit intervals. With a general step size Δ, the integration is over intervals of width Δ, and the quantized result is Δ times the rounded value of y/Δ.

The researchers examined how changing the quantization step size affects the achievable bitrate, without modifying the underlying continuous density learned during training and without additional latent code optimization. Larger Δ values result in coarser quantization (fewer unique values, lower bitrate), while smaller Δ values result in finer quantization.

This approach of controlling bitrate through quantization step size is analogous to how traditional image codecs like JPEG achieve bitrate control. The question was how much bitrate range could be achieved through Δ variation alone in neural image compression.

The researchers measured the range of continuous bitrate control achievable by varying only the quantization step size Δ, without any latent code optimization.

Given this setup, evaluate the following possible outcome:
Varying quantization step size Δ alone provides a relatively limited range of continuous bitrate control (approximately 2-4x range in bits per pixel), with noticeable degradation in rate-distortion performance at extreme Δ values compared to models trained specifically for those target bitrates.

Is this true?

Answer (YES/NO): NO